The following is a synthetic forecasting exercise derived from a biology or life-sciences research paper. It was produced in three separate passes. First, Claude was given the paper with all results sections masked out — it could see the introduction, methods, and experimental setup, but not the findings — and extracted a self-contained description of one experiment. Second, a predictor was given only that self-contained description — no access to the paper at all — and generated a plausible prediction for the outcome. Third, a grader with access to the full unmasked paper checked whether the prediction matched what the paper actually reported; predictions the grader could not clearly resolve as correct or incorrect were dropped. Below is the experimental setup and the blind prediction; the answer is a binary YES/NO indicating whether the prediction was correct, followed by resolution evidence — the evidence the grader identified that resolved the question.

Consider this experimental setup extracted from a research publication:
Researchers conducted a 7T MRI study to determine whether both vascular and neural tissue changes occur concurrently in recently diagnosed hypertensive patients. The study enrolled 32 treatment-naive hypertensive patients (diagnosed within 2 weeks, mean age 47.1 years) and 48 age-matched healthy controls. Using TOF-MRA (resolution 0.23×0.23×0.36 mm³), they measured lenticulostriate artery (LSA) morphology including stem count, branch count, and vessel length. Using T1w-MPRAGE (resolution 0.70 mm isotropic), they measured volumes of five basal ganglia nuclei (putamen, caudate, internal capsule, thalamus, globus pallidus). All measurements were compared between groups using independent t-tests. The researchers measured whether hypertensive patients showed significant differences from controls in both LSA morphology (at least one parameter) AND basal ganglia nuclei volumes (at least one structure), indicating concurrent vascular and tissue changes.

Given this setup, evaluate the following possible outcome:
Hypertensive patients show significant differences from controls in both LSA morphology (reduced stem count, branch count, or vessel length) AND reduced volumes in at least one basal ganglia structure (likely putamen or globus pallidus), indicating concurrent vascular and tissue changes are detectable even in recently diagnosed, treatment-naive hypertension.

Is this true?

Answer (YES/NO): YES